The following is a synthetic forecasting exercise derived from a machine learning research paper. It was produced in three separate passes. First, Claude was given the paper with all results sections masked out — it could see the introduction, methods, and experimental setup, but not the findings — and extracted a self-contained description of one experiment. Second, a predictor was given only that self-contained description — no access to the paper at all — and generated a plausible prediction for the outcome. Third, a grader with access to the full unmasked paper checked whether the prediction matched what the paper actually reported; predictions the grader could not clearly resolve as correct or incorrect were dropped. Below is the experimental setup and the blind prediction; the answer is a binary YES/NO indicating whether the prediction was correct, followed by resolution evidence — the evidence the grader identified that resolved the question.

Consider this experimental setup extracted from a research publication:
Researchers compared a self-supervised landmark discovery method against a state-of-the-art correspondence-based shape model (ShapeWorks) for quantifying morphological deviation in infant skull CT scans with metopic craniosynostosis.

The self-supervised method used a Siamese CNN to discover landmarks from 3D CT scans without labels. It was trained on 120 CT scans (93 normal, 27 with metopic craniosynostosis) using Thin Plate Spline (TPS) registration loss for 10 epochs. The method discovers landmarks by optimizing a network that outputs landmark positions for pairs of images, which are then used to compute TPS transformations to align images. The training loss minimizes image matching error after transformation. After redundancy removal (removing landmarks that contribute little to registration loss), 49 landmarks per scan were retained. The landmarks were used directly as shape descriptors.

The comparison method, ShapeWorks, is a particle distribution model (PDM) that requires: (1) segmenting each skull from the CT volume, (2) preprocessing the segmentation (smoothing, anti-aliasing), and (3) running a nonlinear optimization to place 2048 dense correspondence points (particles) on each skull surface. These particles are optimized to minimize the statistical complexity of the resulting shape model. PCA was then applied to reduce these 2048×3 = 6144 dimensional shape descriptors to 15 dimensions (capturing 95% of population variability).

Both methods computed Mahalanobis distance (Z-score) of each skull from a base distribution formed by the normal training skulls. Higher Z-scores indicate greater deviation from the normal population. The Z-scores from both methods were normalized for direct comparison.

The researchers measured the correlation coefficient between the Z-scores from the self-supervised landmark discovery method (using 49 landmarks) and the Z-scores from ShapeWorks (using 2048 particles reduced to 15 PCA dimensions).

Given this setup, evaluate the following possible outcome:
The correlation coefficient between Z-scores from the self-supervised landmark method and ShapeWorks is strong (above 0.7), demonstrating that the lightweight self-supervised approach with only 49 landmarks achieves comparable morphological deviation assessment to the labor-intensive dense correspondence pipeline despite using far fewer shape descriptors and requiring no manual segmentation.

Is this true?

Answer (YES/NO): YES